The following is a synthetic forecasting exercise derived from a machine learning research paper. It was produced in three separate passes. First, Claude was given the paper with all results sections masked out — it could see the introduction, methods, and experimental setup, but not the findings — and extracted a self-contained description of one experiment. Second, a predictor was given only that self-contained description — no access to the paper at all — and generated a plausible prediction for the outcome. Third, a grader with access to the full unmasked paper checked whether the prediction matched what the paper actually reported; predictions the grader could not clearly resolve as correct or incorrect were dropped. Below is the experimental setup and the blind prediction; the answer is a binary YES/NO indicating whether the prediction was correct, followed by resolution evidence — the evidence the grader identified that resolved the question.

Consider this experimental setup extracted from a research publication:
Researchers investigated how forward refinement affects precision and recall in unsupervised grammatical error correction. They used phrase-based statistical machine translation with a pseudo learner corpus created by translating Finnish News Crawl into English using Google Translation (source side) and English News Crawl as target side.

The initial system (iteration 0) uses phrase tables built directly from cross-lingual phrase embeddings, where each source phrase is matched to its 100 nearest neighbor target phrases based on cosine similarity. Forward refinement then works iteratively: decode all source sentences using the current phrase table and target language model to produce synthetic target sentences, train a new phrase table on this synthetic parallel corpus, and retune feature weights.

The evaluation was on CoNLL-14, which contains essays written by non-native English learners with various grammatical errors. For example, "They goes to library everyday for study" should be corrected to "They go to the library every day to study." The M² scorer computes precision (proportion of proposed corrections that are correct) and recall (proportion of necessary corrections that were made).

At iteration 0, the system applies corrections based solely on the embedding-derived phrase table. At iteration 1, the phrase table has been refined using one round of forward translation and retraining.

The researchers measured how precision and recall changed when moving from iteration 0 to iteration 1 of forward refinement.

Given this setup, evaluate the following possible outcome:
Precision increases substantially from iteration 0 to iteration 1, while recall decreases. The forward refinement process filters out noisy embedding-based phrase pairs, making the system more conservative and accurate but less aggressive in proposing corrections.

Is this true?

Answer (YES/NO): YES